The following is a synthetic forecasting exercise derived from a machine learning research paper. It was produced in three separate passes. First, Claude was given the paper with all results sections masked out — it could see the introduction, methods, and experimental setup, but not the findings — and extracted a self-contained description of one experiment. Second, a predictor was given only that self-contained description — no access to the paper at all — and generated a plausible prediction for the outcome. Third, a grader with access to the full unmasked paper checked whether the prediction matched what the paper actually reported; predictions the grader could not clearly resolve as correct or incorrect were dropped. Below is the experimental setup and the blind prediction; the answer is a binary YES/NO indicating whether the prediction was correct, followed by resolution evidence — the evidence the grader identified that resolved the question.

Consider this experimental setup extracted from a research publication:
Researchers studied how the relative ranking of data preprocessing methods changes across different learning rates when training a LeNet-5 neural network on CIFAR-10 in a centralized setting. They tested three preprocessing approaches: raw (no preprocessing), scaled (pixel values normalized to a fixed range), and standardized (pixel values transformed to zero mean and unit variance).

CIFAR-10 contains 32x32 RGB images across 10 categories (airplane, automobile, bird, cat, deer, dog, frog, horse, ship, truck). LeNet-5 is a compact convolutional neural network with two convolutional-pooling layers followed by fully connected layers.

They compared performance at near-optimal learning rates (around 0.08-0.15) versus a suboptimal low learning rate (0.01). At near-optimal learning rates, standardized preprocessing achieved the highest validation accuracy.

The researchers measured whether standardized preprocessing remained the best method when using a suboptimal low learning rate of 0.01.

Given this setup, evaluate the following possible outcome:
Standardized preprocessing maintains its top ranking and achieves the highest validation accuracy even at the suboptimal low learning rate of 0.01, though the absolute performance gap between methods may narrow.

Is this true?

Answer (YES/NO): NO